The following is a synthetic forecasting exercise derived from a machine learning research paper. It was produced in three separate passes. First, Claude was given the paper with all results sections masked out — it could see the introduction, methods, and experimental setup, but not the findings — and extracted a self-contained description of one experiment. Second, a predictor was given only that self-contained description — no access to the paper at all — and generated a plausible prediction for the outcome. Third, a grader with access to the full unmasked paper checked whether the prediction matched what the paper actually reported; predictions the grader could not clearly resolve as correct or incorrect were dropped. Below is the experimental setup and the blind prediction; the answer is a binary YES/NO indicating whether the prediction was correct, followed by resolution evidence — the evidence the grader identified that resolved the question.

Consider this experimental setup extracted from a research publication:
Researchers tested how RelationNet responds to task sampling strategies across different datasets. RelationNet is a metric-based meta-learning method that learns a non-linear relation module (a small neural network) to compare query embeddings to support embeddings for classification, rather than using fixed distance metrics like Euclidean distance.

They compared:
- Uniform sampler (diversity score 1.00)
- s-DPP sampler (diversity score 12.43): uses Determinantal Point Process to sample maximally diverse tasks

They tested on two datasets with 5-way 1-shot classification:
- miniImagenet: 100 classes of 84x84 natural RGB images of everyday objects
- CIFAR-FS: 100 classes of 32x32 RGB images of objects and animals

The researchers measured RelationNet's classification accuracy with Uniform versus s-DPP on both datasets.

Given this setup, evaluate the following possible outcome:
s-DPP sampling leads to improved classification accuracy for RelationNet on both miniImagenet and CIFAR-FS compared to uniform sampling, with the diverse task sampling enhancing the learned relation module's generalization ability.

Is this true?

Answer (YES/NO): NO